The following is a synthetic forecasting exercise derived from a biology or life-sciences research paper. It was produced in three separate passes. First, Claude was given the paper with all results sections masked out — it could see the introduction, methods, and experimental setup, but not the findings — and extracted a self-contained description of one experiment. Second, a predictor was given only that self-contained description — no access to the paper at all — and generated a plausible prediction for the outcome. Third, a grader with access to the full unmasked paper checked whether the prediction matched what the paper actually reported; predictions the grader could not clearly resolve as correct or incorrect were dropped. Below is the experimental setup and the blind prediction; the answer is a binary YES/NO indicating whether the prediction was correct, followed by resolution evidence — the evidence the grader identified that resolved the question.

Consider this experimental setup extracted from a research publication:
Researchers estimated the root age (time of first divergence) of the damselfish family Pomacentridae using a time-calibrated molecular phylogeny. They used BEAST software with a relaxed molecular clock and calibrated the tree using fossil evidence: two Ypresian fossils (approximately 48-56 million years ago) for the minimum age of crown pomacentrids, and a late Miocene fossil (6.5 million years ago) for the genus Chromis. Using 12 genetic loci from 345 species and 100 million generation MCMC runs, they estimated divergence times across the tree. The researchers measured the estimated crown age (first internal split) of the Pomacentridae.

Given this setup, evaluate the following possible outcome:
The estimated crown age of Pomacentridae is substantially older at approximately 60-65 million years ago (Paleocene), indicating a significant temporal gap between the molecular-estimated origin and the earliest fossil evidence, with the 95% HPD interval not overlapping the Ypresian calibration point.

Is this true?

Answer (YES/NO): NO